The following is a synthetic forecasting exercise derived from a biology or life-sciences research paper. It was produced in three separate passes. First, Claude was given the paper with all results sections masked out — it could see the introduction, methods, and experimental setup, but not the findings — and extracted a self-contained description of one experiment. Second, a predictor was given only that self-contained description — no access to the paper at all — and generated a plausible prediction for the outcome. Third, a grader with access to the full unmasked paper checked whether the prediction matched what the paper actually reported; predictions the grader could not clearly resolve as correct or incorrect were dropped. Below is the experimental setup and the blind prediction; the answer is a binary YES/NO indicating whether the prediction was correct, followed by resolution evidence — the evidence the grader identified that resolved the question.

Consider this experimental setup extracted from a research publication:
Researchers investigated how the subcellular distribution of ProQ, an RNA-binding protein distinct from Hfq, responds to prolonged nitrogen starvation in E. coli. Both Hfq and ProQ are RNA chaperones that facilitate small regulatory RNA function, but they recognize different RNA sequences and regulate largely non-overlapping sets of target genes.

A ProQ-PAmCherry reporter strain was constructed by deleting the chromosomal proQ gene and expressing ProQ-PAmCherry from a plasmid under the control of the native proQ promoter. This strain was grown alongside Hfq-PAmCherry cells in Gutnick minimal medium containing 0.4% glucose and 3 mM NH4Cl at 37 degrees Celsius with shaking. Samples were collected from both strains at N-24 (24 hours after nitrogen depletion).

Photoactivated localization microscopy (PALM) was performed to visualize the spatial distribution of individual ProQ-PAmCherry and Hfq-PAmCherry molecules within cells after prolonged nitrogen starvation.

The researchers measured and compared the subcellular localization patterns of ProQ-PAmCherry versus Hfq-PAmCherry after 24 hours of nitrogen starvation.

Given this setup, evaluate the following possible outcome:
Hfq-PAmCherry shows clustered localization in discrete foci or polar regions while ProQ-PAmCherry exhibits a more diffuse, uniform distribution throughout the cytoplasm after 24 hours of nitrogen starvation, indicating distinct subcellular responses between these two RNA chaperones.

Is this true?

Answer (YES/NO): YES